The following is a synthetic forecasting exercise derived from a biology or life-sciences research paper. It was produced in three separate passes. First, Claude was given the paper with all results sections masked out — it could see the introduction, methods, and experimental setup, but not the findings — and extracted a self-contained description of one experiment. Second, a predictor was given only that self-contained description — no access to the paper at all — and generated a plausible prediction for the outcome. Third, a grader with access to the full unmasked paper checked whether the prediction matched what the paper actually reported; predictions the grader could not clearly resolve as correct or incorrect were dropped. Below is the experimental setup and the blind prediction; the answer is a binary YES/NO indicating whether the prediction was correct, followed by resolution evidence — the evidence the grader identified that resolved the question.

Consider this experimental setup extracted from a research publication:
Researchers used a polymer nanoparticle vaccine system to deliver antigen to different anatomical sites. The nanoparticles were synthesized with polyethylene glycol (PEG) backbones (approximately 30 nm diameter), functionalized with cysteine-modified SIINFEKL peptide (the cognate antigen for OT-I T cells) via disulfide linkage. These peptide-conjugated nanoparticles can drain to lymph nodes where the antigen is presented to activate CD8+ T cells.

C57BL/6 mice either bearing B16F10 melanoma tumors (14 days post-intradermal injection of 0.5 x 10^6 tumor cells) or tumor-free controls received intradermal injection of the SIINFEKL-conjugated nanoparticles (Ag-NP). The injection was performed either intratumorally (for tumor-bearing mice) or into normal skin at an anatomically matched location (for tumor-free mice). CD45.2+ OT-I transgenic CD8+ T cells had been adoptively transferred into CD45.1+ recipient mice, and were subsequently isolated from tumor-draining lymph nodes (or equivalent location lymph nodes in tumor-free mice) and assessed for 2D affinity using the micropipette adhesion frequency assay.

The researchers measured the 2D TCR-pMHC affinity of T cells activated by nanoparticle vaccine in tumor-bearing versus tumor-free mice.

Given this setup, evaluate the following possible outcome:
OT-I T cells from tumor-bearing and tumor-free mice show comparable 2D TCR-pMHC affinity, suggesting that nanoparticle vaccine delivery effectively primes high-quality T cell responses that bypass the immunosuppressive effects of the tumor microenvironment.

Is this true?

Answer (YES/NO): NO